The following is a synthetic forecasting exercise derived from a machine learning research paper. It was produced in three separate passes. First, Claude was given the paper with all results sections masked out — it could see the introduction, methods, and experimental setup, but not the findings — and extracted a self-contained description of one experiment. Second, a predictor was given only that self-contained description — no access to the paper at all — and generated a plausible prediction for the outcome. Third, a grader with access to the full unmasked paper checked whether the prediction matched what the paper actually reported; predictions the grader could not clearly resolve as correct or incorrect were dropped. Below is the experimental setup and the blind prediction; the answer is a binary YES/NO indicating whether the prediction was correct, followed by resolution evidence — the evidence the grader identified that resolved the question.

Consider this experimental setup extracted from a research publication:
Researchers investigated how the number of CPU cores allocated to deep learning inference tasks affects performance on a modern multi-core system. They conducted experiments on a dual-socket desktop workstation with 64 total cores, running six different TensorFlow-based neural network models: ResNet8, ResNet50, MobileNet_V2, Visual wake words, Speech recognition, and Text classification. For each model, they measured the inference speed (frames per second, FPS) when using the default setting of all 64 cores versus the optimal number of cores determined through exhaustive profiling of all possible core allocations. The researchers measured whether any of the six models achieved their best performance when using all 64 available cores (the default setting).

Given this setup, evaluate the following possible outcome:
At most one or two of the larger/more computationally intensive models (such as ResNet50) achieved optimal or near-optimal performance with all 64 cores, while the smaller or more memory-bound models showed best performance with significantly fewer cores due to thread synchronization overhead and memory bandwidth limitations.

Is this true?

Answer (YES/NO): NO